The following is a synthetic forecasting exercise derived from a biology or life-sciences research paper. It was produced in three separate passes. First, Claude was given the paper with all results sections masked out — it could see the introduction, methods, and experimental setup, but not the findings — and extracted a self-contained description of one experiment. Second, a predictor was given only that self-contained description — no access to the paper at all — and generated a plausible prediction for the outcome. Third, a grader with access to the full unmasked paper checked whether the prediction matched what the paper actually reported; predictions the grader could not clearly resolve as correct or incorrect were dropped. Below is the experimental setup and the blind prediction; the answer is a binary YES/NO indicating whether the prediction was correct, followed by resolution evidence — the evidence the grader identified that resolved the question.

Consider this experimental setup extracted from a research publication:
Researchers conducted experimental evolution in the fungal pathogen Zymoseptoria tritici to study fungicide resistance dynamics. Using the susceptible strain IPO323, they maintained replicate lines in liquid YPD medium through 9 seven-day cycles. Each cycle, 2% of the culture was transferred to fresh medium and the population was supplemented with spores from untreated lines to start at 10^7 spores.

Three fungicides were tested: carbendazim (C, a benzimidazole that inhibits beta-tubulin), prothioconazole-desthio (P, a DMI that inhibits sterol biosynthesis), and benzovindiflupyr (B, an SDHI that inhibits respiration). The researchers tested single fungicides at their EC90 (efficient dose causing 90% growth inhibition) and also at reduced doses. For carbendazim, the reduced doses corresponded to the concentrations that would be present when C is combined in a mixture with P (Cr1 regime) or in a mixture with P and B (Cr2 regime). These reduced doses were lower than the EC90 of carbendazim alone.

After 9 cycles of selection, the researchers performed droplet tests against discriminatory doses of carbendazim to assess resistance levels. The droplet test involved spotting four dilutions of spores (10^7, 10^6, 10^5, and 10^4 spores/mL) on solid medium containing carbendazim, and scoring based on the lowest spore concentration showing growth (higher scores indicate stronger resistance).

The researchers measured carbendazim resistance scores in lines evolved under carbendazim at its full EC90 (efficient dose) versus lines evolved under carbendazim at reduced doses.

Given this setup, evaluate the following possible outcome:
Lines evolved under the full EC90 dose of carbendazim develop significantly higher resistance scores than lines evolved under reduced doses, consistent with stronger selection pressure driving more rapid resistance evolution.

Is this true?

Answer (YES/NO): YES